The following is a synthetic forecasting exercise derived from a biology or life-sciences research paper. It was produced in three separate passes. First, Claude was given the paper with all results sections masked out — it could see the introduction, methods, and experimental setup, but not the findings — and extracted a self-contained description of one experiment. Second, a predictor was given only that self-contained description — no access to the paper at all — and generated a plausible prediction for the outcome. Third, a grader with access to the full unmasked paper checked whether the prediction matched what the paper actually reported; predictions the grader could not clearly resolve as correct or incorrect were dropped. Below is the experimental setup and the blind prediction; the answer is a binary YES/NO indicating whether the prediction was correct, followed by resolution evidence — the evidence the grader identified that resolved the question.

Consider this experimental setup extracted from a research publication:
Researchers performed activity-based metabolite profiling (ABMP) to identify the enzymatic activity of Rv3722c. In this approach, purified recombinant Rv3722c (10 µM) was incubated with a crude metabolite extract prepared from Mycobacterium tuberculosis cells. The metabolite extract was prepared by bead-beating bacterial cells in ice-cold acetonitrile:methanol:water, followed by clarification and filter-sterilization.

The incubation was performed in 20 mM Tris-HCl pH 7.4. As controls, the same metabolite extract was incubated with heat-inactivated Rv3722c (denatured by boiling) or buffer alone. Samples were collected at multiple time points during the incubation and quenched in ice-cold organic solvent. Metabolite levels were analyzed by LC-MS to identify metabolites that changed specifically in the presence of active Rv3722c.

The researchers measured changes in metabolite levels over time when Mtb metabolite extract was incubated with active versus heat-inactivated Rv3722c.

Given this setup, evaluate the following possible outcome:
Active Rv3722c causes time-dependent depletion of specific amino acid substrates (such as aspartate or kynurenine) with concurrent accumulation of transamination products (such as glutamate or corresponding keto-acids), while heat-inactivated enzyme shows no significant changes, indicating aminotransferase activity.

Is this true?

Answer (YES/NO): YES